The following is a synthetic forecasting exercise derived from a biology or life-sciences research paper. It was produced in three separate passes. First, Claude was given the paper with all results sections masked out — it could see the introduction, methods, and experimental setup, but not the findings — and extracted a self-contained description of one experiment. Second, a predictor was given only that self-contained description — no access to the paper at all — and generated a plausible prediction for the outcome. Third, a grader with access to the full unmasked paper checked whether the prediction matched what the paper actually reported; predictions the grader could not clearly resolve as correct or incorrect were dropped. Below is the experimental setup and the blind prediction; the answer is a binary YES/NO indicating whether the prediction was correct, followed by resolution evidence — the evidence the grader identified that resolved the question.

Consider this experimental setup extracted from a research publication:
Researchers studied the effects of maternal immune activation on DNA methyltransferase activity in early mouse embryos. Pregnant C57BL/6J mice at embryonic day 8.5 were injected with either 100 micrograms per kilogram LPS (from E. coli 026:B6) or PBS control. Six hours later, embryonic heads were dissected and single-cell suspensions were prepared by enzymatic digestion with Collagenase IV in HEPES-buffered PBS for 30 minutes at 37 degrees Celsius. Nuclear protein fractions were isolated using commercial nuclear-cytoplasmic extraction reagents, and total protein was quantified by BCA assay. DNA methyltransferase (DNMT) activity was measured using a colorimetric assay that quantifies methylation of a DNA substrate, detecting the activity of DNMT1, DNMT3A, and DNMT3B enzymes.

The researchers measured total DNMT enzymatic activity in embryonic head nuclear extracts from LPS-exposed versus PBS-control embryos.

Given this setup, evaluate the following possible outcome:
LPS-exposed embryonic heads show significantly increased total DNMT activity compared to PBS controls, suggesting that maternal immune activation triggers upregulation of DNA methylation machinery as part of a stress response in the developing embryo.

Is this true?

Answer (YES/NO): NO